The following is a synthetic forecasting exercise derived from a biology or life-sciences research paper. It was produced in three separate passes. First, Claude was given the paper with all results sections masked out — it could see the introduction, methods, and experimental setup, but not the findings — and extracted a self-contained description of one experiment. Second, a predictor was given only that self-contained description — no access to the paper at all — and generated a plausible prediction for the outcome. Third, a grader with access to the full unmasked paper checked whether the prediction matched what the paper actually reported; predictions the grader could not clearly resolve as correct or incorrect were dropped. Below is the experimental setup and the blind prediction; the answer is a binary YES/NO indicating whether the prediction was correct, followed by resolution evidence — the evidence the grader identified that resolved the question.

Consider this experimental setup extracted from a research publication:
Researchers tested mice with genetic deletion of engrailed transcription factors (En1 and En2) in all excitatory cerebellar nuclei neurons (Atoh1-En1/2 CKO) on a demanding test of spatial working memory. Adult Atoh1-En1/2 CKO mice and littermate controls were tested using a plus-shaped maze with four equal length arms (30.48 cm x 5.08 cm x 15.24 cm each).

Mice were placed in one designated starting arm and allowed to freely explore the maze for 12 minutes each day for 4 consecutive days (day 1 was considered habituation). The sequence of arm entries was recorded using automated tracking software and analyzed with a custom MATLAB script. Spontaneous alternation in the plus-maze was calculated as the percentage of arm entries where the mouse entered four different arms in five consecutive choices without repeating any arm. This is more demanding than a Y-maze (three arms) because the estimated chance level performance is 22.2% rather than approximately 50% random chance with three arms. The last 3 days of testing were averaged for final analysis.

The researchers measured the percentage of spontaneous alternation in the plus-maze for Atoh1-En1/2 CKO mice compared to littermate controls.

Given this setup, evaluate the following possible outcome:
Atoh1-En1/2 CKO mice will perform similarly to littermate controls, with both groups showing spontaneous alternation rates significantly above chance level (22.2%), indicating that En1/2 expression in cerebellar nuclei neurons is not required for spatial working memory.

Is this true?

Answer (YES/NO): NO